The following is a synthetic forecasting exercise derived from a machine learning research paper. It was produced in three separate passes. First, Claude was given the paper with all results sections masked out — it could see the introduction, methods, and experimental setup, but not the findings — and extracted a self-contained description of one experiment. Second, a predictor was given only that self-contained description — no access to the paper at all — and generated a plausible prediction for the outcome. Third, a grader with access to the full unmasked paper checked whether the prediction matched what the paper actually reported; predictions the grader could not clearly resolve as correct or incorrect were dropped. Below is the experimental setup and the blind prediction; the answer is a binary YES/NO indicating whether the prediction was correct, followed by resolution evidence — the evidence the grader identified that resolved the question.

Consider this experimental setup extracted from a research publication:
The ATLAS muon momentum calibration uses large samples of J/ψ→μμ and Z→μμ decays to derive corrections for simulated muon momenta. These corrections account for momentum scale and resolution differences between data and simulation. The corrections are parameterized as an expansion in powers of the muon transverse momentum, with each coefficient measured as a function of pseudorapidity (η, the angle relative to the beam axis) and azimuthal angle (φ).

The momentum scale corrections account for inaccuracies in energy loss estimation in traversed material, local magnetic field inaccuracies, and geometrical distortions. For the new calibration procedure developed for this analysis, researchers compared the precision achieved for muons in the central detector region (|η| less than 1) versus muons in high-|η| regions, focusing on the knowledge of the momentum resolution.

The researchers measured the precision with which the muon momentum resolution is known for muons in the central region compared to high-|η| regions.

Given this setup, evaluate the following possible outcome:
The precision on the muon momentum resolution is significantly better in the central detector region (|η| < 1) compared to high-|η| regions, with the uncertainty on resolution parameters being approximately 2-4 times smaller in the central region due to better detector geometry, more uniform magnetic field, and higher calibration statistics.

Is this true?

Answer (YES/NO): YES